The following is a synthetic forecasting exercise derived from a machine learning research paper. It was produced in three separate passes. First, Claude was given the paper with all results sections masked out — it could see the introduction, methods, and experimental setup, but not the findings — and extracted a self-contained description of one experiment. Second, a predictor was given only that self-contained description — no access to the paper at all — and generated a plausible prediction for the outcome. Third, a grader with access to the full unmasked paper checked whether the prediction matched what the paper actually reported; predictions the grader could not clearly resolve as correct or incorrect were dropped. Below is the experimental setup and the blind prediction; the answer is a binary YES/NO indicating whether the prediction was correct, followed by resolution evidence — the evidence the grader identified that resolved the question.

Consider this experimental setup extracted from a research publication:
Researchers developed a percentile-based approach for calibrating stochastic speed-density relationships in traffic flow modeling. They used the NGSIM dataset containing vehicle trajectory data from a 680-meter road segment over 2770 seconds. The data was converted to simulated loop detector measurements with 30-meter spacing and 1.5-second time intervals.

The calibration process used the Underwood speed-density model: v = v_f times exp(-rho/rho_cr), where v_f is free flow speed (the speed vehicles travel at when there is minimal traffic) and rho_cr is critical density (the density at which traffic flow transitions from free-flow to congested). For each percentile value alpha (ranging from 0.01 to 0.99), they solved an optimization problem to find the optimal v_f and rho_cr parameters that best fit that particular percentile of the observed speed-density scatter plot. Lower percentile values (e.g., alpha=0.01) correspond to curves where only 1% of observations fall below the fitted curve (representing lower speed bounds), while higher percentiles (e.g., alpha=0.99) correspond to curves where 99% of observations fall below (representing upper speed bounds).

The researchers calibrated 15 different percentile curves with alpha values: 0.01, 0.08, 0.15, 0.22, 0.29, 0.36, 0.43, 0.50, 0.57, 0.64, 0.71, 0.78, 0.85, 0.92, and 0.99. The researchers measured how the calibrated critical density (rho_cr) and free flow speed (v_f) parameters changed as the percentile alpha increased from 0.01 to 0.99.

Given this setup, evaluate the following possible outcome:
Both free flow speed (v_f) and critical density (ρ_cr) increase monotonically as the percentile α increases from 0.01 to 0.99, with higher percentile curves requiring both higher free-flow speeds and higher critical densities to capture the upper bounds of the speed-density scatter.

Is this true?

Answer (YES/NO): NO